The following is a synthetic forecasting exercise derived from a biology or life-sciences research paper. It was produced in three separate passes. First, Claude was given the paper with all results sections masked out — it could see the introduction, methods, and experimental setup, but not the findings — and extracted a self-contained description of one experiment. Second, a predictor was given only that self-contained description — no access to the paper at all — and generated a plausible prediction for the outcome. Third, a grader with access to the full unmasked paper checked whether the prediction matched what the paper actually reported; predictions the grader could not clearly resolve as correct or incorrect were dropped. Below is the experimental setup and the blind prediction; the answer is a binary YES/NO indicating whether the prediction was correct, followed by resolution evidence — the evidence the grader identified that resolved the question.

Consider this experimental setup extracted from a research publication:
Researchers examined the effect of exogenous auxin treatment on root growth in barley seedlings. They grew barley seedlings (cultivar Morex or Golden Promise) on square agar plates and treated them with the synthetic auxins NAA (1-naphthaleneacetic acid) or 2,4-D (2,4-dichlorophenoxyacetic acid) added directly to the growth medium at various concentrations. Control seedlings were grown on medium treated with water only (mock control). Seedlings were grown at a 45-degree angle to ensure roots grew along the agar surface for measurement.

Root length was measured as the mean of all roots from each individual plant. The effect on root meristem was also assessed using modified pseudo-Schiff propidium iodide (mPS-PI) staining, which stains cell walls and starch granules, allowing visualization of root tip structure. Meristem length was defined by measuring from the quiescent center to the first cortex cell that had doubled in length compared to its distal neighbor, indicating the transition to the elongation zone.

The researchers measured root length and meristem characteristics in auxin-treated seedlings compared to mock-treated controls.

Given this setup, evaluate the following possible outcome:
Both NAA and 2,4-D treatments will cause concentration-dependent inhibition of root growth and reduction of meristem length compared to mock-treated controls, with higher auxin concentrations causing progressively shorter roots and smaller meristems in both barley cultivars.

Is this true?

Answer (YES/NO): NO